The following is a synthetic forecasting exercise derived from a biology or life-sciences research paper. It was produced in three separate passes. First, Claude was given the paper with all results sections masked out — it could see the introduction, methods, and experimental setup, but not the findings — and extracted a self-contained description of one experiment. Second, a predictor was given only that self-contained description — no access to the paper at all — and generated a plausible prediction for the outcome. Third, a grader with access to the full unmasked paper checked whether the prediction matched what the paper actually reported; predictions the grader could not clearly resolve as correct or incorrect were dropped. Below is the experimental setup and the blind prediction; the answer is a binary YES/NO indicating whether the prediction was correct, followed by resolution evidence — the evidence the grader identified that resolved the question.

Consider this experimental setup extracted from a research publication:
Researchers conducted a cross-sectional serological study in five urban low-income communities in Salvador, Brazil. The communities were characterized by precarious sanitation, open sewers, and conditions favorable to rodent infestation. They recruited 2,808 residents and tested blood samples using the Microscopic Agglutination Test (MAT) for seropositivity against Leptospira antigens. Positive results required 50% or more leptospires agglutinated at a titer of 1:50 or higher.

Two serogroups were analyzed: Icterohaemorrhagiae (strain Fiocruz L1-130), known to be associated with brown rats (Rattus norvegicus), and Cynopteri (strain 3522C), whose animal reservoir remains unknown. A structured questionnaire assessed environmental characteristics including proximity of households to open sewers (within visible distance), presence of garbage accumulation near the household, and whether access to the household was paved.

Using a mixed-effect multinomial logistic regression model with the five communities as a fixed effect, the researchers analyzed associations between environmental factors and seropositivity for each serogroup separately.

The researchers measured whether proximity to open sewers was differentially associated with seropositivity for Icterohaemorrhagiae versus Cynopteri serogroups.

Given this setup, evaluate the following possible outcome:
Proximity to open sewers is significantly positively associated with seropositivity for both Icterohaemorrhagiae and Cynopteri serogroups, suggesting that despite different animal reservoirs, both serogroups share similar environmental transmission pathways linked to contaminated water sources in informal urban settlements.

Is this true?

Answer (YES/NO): NO